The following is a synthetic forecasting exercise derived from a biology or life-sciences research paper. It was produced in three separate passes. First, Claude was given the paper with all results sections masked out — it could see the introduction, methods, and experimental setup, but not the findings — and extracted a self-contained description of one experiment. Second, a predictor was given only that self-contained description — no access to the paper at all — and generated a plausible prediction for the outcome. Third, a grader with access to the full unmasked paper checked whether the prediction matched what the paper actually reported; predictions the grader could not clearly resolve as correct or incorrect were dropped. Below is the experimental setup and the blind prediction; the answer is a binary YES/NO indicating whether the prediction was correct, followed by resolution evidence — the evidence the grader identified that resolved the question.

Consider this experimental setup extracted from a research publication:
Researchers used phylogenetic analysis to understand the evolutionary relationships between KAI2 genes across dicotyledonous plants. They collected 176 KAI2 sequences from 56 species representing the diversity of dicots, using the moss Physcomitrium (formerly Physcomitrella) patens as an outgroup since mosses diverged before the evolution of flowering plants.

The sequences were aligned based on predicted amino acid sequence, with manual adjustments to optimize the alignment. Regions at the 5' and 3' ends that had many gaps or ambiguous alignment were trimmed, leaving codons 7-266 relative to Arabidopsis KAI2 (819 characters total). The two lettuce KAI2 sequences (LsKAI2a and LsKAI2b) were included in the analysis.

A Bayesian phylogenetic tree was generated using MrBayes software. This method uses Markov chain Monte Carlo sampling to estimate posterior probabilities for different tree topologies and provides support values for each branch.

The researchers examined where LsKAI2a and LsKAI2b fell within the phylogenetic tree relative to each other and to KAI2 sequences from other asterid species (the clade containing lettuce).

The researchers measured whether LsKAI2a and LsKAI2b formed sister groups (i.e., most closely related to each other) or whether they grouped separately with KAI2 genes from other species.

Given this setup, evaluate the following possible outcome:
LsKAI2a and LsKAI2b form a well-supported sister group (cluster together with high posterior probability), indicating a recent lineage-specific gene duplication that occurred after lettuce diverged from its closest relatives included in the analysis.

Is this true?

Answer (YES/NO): YES